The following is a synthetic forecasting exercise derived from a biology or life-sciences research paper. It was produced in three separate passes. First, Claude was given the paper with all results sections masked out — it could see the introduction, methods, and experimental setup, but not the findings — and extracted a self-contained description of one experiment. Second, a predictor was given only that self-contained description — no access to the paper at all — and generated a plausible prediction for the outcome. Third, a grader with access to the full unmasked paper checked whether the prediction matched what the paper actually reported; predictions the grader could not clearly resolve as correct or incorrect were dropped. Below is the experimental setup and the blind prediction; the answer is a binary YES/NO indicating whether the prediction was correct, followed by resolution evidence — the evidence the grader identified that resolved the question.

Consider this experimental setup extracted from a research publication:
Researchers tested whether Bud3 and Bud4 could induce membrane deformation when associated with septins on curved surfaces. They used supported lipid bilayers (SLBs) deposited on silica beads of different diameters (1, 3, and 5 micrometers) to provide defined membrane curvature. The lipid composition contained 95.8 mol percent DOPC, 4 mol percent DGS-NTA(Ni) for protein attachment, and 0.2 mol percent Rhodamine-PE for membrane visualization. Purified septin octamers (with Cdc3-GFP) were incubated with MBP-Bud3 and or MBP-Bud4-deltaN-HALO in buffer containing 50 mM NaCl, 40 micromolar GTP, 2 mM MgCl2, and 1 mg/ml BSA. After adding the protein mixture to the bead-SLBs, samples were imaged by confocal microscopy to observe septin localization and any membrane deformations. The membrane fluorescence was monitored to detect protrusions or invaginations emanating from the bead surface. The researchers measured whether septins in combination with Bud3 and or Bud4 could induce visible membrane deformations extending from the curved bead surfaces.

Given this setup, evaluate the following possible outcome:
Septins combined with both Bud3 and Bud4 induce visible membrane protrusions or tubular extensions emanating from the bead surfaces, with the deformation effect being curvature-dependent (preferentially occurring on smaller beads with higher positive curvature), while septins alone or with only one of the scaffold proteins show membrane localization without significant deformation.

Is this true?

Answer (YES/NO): NO